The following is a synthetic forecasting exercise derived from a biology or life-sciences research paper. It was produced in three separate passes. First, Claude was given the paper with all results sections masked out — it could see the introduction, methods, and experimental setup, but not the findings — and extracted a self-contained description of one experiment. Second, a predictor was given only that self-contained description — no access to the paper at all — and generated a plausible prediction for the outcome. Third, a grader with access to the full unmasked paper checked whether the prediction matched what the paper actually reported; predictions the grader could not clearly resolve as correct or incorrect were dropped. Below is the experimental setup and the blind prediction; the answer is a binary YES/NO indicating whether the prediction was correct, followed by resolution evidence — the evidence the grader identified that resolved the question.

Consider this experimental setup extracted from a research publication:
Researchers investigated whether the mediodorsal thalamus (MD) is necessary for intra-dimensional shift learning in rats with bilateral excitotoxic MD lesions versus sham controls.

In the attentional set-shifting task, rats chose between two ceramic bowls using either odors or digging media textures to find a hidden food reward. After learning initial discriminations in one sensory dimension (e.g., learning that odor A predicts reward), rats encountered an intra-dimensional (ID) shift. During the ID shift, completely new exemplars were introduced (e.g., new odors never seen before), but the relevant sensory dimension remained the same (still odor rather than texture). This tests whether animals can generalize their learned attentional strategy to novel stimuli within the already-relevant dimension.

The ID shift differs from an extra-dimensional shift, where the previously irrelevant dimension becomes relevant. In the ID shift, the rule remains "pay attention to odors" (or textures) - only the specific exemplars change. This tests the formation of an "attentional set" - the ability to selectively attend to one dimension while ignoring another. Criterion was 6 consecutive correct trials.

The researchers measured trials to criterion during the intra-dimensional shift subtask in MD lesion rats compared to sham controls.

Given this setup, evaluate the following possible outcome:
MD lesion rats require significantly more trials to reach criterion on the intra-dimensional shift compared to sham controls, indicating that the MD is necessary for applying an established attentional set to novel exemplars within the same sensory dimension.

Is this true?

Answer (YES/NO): NO